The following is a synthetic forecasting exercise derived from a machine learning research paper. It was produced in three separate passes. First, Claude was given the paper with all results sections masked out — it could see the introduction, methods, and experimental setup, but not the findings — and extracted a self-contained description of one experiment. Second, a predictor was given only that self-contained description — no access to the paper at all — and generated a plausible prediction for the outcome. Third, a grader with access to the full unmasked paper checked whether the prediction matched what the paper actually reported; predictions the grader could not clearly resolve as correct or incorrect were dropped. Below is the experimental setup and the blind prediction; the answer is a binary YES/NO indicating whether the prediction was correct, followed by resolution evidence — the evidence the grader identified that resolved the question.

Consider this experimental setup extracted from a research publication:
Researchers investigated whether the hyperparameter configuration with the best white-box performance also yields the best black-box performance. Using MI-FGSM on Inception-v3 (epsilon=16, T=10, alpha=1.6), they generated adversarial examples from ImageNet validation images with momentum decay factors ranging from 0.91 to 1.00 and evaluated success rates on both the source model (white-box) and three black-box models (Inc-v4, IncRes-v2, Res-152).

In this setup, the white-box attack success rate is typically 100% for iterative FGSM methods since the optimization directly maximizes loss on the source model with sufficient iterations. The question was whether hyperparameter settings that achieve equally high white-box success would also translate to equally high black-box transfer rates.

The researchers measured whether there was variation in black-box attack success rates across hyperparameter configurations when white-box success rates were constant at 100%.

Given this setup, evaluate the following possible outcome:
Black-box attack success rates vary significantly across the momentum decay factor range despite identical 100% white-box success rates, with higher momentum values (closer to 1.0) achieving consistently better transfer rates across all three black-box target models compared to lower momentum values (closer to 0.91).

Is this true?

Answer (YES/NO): NO